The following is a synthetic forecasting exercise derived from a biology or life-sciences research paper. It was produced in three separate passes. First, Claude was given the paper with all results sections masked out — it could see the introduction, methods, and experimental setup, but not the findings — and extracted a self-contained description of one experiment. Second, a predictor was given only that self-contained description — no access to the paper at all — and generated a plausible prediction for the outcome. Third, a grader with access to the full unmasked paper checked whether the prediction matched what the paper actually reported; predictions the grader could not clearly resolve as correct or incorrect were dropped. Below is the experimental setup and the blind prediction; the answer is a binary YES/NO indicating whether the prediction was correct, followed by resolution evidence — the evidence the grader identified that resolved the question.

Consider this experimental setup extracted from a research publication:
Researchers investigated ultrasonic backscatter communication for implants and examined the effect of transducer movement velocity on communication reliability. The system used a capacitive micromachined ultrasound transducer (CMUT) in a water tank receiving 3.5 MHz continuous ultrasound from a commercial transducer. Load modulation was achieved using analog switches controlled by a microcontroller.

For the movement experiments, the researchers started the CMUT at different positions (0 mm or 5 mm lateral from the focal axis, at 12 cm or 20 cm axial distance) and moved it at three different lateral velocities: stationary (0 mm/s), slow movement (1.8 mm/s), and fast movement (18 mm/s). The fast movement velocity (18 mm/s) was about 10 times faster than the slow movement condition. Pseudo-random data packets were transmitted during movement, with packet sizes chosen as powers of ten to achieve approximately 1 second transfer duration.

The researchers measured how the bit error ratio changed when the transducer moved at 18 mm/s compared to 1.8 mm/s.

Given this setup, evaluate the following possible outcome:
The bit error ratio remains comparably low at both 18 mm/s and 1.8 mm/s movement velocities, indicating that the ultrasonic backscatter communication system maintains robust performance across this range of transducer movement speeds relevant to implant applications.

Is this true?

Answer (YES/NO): NO